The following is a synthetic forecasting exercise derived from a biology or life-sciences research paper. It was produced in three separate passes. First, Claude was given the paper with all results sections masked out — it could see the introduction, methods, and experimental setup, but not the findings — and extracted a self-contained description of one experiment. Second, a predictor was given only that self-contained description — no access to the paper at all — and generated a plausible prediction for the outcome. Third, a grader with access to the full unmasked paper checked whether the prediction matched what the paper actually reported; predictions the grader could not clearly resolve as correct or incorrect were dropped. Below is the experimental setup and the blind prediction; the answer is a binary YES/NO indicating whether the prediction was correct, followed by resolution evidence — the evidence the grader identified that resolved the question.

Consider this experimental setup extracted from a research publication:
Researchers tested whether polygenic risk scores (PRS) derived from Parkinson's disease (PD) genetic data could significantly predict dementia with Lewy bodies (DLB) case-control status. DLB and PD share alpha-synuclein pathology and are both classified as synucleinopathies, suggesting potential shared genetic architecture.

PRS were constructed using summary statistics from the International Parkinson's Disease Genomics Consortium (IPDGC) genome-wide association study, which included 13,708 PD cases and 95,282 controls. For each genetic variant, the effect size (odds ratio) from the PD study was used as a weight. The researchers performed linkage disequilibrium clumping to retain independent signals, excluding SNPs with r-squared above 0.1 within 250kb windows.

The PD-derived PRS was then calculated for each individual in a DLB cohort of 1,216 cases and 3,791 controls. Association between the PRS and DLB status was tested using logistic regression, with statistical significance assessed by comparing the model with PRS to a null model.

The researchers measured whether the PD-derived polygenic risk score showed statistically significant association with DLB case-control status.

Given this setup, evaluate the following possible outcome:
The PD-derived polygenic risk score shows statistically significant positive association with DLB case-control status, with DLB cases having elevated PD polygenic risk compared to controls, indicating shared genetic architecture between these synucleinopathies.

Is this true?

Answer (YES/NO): YES